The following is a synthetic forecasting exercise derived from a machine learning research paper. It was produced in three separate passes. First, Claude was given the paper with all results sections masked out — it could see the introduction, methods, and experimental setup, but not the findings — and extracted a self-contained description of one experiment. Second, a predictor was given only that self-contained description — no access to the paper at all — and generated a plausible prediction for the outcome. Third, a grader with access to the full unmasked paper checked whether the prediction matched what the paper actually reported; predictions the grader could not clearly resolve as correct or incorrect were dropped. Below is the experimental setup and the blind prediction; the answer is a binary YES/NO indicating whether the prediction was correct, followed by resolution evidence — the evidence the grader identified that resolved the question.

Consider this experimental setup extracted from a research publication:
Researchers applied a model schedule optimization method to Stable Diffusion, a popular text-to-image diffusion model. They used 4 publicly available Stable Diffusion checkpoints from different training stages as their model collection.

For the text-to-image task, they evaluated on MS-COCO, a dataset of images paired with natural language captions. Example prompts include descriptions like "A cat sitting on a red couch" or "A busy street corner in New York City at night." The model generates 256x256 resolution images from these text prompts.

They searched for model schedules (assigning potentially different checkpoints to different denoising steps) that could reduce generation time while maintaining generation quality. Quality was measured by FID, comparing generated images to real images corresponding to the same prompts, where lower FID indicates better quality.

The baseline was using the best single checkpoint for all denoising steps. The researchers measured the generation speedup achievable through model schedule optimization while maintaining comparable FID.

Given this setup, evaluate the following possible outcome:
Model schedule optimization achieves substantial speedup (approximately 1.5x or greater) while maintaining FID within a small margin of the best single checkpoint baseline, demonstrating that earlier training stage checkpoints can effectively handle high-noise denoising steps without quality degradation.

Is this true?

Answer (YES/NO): YES